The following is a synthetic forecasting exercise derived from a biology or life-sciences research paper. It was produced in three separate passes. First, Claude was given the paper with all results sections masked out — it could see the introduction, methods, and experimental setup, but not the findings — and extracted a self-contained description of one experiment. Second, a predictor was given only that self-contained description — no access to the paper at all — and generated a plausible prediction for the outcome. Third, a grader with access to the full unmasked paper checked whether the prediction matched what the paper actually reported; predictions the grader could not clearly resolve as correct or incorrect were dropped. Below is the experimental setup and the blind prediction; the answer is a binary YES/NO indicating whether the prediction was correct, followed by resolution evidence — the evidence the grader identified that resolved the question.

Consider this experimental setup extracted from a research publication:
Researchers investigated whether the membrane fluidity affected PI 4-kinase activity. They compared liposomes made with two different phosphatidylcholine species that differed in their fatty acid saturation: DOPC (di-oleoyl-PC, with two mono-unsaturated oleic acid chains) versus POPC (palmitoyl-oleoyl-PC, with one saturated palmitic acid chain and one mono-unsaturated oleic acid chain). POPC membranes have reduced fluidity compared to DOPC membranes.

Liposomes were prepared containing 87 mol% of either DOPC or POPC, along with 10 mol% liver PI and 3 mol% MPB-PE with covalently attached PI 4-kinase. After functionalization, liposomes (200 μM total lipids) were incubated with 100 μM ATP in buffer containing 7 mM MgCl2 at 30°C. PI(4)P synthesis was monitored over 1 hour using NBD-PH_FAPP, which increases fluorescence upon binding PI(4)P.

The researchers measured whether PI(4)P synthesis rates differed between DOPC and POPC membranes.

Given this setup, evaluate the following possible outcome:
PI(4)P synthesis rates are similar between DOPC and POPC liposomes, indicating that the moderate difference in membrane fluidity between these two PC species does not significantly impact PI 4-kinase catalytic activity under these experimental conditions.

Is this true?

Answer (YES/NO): YES